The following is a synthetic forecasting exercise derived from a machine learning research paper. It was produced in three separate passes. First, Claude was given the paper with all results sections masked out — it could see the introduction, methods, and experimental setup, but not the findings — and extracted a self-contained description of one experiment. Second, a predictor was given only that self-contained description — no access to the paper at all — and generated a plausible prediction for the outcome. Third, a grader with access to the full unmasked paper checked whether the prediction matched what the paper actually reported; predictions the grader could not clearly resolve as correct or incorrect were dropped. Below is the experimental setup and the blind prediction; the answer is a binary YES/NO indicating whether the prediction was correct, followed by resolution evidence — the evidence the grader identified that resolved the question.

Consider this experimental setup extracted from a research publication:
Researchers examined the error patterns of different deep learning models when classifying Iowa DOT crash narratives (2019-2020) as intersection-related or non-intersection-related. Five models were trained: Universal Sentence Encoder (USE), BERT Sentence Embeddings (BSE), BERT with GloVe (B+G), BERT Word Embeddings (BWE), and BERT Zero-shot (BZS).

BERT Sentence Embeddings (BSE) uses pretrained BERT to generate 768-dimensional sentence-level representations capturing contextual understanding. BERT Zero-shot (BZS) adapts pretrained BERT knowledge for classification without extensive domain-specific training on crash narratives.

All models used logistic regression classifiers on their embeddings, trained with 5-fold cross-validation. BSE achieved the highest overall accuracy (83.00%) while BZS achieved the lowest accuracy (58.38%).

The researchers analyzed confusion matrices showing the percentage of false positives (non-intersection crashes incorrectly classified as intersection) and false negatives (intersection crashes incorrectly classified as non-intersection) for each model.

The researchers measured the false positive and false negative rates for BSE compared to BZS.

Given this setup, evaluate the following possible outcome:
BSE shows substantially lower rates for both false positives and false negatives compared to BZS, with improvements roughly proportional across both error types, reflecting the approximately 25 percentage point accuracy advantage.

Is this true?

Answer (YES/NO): NO